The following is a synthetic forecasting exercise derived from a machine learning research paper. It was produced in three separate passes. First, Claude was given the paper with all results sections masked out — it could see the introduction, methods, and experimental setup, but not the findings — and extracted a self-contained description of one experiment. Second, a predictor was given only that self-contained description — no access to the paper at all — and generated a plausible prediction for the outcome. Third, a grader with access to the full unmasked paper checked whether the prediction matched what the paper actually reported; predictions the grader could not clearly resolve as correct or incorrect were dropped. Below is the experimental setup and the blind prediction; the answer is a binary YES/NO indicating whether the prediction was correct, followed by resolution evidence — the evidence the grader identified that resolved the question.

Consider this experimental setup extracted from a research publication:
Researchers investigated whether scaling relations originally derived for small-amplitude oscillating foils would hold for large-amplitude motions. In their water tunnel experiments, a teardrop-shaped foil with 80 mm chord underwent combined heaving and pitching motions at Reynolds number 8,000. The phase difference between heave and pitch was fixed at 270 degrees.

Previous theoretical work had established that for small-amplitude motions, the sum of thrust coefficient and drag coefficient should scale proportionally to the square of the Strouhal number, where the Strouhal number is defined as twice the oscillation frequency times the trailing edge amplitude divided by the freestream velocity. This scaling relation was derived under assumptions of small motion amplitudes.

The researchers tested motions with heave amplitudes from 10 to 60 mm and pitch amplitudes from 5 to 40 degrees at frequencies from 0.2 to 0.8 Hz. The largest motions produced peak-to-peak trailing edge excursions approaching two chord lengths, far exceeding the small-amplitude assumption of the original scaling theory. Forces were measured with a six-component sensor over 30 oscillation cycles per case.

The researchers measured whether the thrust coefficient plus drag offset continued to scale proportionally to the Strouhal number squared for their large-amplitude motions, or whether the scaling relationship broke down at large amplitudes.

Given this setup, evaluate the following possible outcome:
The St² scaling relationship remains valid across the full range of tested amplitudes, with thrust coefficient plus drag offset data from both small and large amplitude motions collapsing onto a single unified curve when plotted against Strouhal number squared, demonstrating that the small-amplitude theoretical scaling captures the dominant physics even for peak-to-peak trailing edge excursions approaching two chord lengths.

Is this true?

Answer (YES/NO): YES